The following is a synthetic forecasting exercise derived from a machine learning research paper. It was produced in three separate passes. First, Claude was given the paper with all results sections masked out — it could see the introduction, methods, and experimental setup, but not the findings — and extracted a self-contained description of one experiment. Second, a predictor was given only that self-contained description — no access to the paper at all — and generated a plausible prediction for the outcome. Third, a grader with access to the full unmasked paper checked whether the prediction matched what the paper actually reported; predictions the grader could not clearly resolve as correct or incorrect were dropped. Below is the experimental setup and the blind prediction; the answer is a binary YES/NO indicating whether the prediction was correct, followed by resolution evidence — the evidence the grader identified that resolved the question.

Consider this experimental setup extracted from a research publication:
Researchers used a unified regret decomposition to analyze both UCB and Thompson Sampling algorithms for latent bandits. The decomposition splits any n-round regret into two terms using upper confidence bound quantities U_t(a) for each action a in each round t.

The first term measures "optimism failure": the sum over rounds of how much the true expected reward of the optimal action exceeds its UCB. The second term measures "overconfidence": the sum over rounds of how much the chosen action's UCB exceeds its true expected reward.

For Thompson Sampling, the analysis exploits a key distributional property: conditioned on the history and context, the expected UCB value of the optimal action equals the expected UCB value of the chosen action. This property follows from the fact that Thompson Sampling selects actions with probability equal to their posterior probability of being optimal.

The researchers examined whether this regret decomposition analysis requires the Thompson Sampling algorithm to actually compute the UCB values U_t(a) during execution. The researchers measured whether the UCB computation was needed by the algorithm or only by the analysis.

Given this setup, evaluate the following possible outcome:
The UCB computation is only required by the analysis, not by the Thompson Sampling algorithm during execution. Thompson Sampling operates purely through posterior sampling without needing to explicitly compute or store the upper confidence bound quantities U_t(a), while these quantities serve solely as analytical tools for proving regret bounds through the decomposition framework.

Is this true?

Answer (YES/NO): YES